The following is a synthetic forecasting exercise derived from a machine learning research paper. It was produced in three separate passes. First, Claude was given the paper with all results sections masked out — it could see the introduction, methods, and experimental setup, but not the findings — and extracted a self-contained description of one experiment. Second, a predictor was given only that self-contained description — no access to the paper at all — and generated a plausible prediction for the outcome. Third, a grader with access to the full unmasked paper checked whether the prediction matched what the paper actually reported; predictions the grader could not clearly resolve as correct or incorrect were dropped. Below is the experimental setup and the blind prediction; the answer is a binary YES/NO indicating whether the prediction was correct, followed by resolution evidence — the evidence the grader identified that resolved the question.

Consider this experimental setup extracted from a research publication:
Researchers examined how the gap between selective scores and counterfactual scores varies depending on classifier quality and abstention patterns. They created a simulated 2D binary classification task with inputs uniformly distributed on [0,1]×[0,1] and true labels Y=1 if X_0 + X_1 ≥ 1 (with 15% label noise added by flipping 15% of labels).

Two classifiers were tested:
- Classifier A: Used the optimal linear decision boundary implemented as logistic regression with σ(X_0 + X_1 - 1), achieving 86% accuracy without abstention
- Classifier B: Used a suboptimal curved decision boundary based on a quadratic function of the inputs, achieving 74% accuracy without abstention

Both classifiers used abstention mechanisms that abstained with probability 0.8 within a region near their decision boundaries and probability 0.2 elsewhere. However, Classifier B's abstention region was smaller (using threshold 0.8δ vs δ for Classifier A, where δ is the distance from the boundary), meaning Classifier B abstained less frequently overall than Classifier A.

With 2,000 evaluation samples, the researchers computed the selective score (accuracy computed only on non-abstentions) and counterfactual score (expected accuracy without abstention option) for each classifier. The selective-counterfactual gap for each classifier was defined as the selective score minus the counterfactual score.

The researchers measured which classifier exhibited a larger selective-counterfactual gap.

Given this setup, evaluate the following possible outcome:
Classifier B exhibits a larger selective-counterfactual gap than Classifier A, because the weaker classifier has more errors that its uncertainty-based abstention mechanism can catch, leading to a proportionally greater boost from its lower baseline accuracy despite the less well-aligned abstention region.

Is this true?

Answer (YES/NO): YES